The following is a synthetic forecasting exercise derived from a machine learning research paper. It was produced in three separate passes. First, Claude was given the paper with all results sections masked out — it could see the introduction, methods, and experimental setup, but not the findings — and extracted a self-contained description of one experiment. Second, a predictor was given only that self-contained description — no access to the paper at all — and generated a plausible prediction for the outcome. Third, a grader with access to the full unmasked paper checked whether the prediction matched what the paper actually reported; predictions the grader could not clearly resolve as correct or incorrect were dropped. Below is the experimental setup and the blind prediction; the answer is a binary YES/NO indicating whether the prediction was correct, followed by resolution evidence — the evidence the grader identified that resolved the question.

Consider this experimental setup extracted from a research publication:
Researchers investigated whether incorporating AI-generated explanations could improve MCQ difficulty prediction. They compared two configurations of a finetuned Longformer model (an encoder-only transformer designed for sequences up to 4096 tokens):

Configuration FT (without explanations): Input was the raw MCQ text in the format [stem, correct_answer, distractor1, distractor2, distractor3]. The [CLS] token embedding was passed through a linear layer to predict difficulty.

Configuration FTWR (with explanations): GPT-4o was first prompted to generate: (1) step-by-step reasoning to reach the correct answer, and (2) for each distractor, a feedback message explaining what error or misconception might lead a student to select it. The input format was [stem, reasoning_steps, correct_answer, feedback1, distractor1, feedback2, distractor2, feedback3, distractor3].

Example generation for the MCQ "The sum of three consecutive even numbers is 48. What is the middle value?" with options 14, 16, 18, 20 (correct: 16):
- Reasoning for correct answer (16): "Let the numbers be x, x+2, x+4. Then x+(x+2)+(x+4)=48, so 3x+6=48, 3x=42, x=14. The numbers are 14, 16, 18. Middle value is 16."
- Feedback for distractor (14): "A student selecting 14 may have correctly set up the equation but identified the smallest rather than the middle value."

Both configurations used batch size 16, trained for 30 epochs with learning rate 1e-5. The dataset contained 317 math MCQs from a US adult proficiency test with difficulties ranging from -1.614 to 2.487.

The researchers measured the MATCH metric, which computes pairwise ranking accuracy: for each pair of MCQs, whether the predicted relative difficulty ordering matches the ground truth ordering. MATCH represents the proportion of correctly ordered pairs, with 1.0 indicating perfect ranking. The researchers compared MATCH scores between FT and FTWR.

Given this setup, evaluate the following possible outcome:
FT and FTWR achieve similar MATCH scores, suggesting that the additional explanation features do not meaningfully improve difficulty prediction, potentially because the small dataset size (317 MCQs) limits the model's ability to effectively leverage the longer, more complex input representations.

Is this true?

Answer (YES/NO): NO